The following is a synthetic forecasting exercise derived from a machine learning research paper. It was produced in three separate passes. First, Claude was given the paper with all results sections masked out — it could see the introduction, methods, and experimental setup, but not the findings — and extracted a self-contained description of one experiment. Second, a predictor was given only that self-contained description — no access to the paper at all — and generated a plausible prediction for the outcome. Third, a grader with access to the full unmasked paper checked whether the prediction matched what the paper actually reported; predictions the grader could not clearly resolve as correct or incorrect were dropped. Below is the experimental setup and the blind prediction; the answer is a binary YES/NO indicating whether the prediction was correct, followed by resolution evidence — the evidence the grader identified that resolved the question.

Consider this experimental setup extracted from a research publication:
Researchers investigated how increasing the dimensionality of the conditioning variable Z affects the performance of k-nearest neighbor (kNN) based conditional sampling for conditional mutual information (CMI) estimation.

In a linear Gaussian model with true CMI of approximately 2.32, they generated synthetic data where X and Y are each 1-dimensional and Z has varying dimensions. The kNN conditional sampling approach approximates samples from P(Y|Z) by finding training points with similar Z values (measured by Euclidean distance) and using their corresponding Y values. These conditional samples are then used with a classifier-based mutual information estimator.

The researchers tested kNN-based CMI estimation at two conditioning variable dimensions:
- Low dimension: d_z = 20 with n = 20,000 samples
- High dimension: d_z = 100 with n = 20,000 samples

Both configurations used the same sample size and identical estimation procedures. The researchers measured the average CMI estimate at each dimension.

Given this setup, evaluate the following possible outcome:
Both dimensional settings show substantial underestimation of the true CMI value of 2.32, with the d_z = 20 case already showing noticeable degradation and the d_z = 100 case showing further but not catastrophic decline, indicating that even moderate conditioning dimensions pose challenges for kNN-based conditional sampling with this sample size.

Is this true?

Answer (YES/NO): NO